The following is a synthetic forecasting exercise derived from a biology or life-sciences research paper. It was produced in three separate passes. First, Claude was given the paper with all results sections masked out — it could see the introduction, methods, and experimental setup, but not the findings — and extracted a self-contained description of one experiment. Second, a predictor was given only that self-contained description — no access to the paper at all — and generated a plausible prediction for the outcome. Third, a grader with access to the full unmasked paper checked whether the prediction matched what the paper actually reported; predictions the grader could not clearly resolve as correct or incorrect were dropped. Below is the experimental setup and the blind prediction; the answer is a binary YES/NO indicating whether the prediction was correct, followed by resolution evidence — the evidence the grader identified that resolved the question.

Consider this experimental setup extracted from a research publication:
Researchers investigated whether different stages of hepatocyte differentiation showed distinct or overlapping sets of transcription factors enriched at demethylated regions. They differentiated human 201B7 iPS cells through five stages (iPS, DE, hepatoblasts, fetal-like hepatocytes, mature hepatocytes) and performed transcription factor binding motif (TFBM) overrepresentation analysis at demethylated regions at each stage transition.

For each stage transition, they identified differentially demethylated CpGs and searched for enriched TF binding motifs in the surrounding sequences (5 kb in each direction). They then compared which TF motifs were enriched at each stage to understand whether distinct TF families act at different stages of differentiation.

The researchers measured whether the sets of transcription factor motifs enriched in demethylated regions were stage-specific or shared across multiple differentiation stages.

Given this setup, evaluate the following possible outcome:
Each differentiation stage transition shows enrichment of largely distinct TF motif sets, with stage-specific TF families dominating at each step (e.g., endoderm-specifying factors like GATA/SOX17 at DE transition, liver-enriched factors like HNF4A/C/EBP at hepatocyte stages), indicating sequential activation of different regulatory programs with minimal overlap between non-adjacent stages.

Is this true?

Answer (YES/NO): NO